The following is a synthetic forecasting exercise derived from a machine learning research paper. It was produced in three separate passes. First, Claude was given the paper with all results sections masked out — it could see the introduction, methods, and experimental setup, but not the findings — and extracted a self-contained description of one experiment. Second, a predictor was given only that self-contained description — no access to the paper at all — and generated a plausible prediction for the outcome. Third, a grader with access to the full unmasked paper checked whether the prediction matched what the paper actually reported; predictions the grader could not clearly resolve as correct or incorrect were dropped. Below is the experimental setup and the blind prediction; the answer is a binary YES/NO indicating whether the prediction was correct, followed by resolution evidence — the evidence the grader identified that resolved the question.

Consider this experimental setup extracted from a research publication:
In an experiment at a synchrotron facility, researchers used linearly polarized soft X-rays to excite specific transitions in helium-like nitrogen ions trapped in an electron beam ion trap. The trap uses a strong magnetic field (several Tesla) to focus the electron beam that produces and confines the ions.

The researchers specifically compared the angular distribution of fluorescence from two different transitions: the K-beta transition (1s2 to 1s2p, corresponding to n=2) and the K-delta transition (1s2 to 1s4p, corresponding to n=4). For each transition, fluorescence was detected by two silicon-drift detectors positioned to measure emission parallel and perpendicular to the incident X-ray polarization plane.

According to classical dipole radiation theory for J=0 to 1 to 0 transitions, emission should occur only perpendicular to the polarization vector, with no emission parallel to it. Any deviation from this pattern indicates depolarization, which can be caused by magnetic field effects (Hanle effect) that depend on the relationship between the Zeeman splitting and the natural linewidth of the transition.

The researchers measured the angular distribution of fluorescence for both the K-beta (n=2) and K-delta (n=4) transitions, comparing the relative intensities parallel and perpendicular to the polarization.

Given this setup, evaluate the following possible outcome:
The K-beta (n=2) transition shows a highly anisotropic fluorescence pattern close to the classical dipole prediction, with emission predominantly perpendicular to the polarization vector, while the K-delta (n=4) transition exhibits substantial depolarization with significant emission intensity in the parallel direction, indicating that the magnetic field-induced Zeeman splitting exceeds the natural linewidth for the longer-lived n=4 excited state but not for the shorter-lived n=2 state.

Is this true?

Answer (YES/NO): YES